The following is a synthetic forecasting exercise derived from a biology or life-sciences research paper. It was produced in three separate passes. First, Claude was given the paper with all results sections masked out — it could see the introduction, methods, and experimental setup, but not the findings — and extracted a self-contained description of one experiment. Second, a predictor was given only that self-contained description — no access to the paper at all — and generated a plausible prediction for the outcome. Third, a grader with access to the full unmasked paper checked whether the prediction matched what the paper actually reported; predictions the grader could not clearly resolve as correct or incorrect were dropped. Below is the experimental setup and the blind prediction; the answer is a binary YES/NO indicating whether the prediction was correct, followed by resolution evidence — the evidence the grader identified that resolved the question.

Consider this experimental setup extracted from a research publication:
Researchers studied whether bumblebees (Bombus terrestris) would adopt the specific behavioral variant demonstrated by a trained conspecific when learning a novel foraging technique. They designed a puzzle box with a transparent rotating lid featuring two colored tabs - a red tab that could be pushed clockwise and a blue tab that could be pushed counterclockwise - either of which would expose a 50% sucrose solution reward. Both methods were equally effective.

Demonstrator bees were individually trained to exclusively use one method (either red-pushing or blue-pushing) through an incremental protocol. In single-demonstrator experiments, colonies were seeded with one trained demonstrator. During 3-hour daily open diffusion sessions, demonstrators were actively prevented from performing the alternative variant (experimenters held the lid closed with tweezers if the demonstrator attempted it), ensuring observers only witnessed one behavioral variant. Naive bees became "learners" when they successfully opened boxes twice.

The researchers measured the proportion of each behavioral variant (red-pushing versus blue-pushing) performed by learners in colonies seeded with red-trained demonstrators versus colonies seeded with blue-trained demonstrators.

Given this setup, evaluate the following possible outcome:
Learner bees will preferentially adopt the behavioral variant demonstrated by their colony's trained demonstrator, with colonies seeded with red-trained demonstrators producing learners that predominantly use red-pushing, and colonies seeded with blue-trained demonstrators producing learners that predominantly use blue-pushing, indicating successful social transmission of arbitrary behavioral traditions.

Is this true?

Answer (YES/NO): YES